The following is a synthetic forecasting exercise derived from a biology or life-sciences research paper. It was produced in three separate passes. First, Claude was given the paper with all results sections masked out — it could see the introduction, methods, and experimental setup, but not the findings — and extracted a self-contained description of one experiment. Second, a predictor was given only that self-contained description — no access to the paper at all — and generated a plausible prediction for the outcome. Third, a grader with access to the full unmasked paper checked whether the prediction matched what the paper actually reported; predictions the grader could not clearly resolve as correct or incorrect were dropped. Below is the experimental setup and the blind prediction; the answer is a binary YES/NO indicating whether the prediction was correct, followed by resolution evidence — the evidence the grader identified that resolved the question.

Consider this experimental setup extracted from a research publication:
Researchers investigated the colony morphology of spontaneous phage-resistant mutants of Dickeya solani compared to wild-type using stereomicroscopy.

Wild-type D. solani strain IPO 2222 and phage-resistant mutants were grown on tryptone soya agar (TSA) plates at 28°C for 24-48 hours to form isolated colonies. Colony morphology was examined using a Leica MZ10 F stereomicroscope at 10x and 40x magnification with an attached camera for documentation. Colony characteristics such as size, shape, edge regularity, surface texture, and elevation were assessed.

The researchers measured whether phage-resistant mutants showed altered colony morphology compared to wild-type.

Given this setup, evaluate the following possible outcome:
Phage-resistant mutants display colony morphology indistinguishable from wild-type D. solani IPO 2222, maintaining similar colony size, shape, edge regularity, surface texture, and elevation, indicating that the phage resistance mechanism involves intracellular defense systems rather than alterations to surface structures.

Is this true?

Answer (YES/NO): NO